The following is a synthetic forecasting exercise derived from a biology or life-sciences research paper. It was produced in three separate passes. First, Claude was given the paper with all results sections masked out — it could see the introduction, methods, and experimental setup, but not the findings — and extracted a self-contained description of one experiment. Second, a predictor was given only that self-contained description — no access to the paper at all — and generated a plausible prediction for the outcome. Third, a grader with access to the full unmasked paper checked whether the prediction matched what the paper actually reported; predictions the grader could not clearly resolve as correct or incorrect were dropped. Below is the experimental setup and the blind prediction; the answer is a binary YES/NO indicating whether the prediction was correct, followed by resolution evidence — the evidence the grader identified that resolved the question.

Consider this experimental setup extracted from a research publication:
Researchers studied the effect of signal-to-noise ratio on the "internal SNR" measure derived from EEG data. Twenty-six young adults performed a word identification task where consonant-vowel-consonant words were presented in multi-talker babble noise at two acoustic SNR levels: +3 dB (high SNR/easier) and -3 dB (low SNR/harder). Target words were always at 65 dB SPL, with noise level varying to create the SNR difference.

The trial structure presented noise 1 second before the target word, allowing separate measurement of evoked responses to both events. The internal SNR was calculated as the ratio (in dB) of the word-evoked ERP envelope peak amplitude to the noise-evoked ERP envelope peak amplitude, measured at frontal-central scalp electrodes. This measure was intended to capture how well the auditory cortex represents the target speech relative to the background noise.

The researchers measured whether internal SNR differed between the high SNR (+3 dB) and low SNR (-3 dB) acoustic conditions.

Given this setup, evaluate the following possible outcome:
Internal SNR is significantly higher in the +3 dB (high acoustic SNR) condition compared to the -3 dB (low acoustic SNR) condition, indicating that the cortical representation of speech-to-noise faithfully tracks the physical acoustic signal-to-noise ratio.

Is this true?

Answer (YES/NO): YES